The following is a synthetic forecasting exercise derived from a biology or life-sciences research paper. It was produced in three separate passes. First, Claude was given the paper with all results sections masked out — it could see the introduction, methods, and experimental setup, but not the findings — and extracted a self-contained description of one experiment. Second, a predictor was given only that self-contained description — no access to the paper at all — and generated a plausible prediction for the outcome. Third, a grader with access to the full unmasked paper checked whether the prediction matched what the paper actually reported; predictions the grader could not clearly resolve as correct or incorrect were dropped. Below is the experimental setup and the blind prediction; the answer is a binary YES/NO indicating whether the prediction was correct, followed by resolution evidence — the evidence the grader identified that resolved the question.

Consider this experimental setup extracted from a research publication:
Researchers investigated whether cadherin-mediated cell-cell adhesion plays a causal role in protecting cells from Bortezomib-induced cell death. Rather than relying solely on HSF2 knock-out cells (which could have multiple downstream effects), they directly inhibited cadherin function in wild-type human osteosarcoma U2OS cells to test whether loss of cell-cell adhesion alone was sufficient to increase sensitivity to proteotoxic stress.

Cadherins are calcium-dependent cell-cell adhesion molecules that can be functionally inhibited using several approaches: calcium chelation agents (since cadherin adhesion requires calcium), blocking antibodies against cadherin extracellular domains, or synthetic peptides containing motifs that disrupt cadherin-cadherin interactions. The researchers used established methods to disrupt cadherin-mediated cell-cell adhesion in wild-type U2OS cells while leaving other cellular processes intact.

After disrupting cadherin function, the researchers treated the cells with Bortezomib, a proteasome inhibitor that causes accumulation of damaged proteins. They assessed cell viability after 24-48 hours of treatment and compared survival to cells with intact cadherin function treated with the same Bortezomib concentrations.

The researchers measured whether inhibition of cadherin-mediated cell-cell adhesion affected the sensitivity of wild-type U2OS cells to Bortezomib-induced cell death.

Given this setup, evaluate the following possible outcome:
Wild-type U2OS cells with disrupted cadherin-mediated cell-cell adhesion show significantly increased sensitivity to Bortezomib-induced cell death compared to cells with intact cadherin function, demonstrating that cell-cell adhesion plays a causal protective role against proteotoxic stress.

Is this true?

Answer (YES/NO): YES